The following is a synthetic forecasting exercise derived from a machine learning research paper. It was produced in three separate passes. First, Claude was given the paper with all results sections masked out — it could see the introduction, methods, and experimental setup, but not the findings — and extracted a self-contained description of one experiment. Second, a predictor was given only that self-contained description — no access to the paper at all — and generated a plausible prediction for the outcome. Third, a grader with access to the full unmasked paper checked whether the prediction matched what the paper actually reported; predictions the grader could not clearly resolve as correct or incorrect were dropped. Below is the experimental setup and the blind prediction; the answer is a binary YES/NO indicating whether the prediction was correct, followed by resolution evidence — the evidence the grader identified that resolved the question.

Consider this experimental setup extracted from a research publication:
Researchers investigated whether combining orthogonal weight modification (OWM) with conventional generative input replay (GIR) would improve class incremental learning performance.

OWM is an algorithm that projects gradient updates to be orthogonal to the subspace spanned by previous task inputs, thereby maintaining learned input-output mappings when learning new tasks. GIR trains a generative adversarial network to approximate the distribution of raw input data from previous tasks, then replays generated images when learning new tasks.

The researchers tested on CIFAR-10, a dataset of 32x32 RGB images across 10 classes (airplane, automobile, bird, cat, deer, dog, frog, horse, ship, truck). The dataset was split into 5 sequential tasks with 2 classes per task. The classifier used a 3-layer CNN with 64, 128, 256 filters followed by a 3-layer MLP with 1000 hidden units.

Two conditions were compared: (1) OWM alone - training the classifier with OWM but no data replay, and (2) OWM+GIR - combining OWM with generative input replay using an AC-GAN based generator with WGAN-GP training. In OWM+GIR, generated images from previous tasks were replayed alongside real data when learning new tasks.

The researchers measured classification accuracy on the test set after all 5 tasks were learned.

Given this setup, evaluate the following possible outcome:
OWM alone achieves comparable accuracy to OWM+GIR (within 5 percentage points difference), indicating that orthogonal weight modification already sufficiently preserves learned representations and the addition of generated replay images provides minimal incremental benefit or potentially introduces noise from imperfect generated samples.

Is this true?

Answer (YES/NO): YES